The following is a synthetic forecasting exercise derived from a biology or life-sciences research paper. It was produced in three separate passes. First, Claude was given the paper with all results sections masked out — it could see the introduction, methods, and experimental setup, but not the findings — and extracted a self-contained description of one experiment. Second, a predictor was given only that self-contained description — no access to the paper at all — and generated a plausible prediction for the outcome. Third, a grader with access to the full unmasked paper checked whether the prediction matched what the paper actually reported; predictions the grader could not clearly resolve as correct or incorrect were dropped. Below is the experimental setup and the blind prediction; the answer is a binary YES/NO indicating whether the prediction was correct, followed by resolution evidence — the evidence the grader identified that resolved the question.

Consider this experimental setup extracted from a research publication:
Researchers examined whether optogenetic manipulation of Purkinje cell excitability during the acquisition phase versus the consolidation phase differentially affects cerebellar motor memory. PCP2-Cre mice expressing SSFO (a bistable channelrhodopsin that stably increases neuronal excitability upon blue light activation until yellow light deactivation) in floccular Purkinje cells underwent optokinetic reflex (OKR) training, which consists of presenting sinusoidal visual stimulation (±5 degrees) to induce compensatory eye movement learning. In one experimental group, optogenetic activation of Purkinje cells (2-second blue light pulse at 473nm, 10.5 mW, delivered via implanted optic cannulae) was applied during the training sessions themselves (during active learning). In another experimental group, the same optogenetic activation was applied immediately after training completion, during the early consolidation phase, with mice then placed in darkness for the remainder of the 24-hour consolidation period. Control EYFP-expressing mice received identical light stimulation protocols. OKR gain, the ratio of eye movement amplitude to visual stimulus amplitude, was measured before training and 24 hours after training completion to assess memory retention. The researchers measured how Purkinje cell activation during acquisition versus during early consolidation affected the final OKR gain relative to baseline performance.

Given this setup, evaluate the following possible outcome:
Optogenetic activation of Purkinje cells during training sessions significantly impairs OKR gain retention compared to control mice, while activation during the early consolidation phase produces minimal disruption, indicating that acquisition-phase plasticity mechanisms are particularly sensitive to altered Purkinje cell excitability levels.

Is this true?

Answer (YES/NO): NO